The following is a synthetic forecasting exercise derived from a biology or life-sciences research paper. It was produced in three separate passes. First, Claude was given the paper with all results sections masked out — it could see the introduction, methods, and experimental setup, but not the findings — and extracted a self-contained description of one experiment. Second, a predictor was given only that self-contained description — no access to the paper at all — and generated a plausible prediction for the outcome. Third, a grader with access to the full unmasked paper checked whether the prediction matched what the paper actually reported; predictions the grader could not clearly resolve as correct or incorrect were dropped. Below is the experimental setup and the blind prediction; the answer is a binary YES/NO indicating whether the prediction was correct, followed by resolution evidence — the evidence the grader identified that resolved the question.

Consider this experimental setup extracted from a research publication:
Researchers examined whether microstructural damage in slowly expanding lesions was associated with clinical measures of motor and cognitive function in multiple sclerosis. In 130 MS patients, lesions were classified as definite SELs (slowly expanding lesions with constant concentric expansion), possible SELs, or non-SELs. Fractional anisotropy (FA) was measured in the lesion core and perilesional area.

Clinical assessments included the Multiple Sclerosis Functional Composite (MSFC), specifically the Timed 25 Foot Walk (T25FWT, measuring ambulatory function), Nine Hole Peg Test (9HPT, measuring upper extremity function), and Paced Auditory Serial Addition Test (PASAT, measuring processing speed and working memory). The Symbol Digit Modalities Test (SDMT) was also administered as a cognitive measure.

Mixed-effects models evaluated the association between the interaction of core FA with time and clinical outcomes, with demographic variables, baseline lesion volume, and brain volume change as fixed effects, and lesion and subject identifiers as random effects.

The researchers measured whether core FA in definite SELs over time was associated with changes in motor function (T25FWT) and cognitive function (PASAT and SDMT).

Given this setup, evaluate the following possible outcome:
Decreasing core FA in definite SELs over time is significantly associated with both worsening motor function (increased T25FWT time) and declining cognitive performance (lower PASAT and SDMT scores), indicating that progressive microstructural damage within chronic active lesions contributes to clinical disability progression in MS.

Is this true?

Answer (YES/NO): NO